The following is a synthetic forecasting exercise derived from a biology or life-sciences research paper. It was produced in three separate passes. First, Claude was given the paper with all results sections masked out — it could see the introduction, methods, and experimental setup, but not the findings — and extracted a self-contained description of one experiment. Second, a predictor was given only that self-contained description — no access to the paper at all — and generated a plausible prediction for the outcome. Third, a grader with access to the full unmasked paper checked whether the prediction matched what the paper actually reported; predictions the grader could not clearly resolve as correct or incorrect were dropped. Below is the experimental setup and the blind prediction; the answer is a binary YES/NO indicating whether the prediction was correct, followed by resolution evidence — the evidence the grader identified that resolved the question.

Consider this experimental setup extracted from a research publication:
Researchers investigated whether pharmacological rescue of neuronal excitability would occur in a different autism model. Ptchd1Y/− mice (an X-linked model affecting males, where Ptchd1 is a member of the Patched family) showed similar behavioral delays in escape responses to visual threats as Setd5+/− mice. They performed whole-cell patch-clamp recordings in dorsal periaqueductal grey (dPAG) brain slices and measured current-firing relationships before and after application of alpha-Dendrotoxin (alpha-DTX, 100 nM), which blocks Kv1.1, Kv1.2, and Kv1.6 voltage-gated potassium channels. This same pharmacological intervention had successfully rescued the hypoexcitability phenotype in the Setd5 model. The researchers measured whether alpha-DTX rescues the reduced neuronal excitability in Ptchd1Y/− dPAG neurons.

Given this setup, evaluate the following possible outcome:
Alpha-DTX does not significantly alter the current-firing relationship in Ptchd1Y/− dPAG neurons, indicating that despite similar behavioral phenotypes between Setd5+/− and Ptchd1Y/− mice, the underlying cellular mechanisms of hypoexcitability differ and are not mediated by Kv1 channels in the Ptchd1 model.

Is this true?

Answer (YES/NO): YES